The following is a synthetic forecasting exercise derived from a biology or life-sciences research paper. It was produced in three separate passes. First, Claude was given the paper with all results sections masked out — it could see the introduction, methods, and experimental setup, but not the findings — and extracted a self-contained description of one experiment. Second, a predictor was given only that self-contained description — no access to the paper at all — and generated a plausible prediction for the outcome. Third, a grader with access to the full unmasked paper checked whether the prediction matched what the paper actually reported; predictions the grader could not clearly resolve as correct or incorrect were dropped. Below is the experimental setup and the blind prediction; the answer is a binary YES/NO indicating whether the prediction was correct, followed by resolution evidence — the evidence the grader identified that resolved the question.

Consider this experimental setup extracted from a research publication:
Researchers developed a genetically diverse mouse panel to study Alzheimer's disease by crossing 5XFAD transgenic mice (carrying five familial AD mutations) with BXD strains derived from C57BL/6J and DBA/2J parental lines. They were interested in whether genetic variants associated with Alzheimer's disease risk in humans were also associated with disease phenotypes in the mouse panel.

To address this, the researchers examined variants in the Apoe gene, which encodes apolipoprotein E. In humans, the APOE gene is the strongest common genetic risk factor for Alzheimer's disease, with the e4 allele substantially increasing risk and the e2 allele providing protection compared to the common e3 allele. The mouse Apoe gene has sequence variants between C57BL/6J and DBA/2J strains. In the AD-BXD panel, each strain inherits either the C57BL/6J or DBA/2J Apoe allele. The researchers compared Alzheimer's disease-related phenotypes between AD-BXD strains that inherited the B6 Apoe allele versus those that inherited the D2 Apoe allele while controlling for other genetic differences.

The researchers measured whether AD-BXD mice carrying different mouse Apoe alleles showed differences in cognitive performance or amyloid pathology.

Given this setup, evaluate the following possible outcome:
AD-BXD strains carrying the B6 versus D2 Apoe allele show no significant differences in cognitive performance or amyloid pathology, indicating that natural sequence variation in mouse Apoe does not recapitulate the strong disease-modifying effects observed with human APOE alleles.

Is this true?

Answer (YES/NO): NO